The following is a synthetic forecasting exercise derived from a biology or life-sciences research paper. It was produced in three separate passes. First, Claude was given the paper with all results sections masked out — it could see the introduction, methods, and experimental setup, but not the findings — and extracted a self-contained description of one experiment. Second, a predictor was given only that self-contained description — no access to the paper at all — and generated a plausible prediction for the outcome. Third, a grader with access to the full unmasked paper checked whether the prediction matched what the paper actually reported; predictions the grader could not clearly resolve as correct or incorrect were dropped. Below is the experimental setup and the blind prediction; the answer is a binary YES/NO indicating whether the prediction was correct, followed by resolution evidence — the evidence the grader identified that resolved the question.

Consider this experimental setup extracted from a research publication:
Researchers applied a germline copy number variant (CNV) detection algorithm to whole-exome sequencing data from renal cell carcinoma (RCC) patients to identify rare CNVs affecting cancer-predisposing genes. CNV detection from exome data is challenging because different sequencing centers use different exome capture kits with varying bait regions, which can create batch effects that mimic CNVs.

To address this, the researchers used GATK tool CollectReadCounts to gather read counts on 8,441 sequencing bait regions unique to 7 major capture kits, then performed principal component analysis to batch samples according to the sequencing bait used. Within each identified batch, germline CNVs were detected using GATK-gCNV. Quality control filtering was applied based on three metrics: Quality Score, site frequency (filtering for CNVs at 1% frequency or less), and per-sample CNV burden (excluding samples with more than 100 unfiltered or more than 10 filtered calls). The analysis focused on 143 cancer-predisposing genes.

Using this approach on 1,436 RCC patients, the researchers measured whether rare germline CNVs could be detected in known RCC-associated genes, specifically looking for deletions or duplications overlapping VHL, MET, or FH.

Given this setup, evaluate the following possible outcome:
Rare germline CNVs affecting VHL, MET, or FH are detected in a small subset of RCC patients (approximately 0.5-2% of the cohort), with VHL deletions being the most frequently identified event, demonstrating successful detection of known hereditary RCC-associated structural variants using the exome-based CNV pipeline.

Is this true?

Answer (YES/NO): NO